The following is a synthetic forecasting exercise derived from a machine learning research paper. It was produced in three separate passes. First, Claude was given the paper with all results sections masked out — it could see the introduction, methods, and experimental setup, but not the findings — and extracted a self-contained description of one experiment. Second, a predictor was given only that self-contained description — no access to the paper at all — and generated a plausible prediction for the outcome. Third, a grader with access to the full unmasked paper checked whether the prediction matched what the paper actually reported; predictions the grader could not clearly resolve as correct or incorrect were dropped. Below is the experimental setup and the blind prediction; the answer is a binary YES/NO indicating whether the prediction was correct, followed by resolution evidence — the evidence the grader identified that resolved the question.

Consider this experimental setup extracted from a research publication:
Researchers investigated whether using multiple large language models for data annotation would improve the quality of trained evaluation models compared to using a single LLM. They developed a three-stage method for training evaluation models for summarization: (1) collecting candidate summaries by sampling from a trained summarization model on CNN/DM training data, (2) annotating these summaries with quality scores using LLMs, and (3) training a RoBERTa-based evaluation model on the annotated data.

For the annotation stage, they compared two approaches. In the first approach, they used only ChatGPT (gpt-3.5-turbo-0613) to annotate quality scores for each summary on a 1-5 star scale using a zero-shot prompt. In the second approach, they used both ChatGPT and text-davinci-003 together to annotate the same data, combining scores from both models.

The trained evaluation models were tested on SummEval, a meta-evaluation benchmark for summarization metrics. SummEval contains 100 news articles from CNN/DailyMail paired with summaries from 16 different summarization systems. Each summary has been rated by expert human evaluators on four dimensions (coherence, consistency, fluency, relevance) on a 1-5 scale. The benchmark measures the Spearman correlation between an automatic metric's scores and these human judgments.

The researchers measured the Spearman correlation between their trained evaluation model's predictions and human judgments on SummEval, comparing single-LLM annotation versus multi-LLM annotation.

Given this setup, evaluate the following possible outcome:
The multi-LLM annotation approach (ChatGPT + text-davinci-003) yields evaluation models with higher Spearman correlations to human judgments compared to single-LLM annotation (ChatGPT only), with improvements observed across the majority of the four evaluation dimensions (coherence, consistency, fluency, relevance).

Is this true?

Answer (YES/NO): NO